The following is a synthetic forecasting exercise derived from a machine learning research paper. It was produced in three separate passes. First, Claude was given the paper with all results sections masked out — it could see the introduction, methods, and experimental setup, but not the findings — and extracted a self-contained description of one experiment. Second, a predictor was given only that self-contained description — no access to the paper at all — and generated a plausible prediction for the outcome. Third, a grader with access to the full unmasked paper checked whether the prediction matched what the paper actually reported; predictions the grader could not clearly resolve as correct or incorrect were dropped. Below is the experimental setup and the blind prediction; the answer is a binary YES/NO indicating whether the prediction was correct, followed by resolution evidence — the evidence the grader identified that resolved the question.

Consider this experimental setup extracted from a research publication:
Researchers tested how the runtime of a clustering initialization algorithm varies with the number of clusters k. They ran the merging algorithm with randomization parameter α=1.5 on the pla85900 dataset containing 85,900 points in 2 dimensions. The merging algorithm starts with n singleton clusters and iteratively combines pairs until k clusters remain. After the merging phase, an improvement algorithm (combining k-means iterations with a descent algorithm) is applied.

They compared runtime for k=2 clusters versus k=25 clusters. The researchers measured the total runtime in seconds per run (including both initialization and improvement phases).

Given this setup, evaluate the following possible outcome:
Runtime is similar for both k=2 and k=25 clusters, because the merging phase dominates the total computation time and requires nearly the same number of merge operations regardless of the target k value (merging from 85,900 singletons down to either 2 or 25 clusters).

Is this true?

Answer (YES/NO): NO